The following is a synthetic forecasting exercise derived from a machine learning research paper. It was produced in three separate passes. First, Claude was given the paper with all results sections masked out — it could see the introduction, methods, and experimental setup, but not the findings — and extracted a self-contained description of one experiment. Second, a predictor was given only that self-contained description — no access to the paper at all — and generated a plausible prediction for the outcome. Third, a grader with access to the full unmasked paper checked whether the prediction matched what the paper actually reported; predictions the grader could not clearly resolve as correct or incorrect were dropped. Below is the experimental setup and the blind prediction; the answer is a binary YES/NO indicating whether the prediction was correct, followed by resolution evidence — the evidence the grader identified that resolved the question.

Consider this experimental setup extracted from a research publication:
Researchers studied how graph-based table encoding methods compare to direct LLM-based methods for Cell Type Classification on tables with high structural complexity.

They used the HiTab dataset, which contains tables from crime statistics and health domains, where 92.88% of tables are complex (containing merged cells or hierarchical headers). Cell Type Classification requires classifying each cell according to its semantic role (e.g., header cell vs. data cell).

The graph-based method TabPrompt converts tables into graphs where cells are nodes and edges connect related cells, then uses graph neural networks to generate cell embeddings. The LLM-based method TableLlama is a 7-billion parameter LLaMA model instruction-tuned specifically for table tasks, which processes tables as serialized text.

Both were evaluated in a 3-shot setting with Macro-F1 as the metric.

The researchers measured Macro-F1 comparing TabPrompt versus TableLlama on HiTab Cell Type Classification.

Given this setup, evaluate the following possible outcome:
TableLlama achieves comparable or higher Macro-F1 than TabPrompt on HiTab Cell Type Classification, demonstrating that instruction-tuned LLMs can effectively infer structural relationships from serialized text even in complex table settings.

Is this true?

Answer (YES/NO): NO